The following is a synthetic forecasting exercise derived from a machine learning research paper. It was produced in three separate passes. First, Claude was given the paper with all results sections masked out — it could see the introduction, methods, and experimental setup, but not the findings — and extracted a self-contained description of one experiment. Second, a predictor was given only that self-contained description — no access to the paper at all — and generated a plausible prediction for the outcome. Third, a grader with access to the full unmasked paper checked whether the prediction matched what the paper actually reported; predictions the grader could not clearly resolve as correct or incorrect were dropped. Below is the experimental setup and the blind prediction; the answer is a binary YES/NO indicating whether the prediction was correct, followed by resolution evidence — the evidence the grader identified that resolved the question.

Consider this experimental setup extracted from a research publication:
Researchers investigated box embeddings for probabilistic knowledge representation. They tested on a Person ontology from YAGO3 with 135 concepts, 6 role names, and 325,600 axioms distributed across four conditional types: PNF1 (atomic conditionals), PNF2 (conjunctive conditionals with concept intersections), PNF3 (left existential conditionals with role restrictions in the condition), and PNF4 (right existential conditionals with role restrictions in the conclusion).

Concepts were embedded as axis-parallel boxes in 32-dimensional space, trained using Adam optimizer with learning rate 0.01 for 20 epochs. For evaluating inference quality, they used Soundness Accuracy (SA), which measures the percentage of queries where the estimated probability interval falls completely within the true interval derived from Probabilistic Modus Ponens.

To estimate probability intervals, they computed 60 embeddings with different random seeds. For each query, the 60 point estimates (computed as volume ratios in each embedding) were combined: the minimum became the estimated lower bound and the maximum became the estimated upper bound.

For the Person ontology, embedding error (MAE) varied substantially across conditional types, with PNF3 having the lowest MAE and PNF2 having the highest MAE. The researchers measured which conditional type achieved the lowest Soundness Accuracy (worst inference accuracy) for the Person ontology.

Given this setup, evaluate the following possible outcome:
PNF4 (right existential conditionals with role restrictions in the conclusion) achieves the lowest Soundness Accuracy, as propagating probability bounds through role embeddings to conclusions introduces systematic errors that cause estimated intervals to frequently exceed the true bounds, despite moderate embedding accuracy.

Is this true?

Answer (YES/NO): NO